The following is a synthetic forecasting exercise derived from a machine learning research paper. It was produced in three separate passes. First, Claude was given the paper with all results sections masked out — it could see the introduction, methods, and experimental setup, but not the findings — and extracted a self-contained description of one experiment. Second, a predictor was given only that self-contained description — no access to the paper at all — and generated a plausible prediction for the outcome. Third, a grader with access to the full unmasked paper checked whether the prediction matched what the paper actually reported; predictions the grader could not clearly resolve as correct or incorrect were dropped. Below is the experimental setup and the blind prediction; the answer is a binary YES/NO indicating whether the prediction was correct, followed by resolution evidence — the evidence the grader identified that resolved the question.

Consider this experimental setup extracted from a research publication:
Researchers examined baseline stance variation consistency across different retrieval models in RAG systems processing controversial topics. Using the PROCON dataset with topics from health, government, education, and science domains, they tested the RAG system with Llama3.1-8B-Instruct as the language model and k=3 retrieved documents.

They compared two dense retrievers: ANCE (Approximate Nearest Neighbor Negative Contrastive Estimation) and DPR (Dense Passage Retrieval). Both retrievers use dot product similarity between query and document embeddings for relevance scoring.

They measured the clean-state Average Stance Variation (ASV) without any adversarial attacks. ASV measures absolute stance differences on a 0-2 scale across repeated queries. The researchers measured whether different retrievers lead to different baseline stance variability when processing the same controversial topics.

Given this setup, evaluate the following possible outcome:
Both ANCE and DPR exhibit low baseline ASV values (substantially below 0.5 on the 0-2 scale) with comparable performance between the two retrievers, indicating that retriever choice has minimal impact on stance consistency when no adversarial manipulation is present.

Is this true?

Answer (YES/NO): YES